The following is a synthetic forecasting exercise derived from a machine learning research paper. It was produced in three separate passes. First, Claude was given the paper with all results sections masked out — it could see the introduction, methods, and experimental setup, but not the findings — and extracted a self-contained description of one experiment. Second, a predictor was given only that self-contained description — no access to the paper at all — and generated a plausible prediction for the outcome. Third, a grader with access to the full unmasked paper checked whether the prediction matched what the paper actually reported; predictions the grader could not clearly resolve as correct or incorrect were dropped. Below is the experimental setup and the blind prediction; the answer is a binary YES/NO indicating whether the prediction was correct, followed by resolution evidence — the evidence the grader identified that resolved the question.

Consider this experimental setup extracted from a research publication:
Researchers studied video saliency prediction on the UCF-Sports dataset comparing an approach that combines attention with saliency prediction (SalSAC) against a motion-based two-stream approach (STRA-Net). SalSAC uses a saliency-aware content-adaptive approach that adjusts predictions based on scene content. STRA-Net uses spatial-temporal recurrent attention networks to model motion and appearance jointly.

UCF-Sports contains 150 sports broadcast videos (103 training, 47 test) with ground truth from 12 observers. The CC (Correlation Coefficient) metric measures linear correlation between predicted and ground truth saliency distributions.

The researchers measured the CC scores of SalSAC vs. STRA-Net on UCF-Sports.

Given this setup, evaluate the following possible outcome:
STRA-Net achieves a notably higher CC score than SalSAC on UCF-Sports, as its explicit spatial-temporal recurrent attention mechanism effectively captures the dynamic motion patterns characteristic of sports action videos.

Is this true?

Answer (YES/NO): NO